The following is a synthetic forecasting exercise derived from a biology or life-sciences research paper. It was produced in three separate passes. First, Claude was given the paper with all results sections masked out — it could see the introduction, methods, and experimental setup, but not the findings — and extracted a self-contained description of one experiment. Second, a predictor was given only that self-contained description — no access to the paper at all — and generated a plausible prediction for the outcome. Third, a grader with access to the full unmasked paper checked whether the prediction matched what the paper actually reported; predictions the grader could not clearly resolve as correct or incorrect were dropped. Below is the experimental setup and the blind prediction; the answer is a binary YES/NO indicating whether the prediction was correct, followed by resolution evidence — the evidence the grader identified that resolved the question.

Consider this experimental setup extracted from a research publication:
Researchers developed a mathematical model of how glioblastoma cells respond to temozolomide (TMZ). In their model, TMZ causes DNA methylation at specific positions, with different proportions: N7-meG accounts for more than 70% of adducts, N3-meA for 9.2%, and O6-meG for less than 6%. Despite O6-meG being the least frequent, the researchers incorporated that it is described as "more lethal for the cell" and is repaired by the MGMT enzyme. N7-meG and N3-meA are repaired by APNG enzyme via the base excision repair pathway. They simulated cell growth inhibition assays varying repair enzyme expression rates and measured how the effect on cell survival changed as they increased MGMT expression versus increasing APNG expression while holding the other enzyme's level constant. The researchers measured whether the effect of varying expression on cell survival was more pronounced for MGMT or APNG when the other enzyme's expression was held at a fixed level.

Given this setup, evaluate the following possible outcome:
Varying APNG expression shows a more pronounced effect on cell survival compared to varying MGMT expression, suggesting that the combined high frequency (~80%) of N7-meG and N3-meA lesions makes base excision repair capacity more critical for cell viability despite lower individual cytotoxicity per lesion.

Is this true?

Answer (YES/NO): NO